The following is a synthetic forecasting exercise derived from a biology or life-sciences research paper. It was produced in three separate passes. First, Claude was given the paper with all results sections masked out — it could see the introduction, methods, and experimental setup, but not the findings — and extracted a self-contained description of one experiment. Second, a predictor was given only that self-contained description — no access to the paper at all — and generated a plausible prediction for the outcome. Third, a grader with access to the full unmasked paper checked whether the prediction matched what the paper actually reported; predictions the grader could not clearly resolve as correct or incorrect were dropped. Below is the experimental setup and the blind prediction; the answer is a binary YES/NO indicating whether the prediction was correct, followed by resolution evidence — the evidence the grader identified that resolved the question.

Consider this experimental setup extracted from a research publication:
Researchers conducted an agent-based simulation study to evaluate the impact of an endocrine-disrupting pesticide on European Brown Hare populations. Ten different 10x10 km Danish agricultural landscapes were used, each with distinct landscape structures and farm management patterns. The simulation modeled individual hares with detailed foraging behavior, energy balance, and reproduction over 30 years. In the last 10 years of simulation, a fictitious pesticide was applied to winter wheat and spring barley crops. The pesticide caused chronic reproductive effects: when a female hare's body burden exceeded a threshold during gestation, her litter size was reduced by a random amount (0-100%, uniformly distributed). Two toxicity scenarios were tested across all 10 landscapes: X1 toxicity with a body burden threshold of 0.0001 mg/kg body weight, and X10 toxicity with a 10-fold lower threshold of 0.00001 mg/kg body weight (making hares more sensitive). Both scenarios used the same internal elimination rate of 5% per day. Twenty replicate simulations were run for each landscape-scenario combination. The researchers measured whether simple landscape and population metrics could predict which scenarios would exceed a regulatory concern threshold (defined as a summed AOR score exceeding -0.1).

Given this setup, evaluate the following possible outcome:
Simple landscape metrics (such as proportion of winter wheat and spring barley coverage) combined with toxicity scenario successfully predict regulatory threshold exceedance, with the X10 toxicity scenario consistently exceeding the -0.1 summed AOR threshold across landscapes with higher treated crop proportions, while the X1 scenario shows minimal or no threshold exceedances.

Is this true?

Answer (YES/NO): NO